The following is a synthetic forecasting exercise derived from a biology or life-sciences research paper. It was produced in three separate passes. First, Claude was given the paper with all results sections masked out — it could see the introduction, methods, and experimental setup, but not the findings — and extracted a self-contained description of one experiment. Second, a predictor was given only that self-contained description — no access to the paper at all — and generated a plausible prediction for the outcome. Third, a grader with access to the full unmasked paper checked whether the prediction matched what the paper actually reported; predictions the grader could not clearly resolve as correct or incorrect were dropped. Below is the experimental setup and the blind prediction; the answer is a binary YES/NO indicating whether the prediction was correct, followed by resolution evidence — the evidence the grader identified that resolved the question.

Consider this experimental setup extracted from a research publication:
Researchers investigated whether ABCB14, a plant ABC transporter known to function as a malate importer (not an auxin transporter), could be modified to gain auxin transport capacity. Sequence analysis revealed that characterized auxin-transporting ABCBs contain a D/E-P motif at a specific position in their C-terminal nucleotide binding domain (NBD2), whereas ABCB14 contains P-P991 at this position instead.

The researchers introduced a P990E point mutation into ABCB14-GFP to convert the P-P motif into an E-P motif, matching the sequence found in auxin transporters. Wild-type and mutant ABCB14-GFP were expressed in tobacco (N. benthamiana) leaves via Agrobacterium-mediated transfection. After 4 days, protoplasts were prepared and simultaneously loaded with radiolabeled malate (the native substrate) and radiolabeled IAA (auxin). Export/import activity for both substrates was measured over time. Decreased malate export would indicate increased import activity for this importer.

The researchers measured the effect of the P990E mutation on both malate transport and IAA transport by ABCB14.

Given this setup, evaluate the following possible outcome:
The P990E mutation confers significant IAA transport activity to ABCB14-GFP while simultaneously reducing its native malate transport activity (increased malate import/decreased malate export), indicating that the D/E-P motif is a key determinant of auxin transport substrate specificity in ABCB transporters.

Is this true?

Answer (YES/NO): NO